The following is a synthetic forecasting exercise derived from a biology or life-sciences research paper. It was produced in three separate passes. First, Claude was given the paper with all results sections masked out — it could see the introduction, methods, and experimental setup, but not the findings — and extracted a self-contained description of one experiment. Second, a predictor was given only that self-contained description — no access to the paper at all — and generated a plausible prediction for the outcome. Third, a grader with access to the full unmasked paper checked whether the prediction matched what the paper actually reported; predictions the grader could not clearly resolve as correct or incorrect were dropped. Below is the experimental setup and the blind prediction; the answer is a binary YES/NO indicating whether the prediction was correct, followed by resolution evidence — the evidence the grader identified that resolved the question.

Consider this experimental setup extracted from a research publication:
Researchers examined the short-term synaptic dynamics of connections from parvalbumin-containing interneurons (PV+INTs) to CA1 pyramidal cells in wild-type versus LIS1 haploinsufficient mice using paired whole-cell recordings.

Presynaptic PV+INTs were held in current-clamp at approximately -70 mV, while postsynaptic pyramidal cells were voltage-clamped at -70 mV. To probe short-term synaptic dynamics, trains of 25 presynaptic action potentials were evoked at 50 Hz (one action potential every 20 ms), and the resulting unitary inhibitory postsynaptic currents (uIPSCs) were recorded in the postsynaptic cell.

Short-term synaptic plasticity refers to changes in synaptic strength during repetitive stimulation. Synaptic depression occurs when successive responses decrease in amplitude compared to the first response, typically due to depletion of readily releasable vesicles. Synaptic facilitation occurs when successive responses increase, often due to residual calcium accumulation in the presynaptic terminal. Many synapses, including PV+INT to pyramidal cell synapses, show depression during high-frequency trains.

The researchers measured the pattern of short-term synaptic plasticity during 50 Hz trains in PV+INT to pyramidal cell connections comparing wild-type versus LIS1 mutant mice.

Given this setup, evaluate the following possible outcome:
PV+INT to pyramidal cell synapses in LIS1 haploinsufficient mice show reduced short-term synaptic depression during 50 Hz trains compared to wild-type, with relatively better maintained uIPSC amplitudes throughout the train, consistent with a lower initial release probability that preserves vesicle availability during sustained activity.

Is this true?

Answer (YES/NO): NO